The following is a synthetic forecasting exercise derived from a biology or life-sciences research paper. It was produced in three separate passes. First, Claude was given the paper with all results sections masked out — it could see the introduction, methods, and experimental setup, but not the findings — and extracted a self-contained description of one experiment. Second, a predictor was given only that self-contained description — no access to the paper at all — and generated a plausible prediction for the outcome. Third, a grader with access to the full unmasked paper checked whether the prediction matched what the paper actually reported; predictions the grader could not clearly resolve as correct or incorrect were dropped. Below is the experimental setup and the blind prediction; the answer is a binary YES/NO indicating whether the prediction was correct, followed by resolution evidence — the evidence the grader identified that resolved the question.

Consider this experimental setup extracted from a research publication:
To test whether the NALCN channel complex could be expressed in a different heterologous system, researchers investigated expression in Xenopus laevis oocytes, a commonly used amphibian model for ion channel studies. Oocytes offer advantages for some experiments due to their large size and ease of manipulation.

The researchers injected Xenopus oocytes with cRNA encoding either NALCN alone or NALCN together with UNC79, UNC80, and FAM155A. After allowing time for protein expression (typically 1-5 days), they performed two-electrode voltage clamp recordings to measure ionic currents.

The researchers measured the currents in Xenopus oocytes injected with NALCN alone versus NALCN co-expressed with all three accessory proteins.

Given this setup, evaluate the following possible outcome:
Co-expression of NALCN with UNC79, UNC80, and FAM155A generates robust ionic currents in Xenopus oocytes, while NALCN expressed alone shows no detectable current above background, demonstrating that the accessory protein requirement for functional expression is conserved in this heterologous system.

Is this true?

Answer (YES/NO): YES